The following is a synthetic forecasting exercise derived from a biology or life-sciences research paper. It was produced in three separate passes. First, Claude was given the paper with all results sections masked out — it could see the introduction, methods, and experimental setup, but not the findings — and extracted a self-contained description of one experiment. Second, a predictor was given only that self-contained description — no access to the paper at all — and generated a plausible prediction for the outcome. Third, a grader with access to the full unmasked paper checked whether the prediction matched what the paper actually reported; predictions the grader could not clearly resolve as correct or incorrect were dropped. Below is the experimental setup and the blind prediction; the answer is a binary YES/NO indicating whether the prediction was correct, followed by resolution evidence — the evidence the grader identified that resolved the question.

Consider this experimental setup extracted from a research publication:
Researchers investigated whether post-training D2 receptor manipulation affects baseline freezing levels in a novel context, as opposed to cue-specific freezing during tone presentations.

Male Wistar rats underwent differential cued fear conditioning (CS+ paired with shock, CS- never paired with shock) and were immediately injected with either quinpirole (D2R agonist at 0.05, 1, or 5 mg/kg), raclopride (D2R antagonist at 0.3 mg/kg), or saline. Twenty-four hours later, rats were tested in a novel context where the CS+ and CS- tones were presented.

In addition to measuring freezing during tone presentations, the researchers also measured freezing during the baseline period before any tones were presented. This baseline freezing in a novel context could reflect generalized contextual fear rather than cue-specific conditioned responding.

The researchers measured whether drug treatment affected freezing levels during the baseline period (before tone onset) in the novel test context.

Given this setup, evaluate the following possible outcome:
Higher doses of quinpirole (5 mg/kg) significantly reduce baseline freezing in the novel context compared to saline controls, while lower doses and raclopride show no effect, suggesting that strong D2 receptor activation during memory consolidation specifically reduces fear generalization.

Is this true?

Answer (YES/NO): NO